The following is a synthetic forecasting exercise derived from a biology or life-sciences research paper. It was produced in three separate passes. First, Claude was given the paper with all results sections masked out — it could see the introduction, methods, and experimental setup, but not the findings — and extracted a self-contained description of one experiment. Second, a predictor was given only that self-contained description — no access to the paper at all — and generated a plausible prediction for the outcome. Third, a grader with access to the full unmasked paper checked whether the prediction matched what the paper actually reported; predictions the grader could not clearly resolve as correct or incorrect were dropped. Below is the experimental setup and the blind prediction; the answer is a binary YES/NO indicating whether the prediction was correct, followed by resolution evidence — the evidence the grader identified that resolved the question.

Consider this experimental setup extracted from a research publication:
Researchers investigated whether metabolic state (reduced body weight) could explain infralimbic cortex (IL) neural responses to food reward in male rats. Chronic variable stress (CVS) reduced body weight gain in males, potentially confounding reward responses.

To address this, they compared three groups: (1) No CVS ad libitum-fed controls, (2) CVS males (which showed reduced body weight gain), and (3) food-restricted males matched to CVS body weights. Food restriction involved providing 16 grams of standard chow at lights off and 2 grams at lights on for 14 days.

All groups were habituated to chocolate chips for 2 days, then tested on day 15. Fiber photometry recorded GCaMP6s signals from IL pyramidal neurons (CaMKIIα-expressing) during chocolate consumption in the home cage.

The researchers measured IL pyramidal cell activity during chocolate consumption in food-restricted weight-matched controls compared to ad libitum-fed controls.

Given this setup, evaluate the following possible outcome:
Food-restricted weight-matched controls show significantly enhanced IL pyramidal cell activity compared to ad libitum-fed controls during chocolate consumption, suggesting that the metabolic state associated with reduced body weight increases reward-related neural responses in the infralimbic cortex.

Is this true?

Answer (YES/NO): YES